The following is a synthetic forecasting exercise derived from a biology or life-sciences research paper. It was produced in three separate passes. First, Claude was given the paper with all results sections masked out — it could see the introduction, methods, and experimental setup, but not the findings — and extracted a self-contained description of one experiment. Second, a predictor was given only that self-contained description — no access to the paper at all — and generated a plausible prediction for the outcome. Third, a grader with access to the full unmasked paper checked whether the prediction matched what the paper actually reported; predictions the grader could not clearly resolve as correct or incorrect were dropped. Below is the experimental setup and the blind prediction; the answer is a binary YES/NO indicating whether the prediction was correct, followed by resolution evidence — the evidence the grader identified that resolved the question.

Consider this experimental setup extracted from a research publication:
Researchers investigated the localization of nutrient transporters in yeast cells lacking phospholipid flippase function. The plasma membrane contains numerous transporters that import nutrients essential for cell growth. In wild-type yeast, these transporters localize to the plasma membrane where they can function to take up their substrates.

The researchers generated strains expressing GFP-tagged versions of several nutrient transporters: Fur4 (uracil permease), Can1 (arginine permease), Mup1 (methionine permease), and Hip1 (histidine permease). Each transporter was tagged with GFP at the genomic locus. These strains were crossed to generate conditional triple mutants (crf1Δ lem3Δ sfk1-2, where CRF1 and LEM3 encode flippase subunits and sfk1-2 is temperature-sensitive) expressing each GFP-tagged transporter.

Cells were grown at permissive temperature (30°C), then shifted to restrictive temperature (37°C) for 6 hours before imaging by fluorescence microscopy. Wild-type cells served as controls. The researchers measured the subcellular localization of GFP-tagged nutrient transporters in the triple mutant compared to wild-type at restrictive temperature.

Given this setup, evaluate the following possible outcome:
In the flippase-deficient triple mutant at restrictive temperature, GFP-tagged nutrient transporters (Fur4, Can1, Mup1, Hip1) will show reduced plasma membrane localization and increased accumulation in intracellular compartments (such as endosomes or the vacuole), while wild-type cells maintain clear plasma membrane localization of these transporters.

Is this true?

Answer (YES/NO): YES